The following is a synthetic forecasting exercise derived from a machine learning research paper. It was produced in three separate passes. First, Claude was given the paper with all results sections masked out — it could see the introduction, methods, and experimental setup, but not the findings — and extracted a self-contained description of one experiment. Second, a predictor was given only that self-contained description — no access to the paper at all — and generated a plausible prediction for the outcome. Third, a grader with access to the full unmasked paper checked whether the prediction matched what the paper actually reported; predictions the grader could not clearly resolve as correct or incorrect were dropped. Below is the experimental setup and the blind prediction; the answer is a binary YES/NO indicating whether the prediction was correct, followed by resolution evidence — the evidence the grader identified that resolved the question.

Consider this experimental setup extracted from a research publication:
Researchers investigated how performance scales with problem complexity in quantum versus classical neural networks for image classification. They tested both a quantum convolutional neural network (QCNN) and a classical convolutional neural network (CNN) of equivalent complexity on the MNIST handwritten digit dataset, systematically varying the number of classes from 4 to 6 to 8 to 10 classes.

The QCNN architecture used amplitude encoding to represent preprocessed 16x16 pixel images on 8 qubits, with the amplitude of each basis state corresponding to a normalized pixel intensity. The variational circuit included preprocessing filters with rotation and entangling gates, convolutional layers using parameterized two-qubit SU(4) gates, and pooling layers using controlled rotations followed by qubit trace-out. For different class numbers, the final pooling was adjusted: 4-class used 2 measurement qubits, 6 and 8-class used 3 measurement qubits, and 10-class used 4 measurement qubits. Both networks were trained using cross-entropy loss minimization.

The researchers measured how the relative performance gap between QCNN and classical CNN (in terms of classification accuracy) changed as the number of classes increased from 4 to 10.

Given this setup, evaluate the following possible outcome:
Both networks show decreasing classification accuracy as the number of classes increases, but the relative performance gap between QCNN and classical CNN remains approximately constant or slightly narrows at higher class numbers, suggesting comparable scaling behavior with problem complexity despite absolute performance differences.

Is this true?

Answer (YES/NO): NO